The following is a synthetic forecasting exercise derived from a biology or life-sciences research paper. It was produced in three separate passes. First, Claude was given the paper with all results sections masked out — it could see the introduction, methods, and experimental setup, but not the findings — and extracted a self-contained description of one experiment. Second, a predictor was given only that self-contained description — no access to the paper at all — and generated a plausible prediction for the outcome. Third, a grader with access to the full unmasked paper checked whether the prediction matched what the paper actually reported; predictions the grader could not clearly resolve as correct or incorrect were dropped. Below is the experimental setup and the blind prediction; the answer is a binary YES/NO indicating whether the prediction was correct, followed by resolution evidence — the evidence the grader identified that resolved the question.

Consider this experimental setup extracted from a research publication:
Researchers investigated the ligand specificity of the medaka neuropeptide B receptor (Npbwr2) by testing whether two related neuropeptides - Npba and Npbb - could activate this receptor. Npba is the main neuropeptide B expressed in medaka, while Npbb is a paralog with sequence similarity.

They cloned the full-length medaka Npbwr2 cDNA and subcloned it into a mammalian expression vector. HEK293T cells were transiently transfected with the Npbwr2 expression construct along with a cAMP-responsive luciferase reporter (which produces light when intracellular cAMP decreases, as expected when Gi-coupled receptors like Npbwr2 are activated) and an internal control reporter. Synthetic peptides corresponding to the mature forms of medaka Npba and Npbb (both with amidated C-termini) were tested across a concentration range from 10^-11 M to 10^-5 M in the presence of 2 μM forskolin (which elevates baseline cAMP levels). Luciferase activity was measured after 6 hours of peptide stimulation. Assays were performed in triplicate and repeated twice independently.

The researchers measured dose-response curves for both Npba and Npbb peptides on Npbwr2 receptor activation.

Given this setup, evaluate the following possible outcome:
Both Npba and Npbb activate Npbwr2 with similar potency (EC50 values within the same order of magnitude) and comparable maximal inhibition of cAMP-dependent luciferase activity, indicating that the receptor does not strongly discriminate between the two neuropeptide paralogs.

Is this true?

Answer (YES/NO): NO